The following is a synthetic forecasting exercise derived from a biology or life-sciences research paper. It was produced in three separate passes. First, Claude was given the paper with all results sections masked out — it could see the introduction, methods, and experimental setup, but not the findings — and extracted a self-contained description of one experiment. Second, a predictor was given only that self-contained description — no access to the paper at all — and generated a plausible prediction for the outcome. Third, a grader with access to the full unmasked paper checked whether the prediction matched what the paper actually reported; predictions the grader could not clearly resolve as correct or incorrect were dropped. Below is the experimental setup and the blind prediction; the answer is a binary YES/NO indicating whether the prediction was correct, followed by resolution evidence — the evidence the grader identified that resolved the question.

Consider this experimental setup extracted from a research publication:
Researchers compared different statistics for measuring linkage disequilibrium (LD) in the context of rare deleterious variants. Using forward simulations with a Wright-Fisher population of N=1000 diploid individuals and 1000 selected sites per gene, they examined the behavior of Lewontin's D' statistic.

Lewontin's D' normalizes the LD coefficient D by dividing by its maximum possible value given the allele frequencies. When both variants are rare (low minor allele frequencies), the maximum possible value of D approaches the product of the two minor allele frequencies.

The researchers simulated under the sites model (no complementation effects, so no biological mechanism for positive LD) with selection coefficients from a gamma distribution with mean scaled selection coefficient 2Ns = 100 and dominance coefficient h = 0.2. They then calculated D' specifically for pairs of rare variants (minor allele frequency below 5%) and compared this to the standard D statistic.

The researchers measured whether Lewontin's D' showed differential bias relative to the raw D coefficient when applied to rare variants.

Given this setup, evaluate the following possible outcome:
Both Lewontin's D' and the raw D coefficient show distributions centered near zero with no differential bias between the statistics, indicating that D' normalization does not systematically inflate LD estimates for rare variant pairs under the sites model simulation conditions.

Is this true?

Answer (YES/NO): NO